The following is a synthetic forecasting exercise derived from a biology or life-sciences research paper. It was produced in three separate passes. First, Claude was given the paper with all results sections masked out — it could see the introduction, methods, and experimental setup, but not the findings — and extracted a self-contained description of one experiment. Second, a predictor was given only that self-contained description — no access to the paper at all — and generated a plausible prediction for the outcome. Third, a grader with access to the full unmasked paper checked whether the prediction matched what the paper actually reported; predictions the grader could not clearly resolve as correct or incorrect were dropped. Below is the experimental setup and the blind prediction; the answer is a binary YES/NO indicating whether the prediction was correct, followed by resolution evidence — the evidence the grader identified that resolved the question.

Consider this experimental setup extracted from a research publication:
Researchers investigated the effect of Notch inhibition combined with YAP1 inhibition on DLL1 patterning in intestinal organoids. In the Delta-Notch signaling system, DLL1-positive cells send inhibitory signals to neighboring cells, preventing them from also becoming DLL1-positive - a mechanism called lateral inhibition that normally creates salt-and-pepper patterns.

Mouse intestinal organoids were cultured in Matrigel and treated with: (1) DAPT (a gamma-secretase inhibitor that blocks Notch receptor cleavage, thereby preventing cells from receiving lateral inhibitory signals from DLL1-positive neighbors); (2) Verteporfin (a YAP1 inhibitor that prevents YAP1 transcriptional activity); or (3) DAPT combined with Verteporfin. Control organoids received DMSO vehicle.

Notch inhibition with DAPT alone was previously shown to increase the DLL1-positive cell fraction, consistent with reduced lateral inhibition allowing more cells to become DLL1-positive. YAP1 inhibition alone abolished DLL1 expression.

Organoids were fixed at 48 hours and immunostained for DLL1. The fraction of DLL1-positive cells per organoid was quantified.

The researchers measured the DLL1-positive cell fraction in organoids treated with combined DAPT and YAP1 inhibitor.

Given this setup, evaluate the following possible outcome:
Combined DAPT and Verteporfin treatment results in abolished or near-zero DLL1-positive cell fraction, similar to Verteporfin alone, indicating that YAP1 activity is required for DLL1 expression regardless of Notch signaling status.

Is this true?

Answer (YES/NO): YES